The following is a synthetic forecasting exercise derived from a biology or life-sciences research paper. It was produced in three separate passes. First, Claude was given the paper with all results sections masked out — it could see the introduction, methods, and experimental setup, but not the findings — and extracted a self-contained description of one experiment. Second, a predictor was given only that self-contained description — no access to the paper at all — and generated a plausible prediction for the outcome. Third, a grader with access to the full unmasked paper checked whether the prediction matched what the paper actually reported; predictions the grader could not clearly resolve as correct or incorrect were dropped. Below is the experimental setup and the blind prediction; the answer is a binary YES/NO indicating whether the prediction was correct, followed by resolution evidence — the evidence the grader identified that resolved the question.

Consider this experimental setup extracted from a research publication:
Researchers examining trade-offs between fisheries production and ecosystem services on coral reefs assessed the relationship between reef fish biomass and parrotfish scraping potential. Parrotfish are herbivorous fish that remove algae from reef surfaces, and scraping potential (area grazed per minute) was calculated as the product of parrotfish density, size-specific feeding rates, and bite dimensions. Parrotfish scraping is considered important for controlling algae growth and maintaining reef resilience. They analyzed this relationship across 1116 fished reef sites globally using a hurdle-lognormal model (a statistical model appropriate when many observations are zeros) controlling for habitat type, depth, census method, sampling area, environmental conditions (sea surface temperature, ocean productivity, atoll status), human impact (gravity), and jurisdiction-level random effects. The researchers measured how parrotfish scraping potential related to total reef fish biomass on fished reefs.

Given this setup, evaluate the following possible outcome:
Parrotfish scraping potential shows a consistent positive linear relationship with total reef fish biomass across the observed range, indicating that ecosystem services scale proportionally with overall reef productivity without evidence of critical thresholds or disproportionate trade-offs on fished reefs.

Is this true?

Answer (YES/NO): NO